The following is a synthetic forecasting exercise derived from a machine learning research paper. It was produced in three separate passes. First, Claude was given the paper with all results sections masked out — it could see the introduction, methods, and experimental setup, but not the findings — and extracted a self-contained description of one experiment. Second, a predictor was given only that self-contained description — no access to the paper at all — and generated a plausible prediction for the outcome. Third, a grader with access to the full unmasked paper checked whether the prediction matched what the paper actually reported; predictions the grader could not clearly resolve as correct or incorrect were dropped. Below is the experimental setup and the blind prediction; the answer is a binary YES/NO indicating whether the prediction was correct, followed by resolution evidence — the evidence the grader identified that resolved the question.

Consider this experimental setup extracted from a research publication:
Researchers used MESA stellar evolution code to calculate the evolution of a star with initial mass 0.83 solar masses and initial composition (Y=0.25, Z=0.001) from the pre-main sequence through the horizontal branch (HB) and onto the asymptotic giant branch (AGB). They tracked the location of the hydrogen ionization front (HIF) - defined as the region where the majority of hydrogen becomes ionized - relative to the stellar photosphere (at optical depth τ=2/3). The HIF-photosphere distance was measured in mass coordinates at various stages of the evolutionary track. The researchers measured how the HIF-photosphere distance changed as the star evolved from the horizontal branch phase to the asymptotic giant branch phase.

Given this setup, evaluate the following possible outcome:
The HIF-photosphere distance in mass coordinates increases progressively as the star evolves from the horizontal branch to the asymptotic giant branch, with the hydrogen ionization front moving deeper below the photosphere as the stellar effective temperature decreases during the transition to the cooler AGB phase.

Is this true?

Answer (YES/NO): YES